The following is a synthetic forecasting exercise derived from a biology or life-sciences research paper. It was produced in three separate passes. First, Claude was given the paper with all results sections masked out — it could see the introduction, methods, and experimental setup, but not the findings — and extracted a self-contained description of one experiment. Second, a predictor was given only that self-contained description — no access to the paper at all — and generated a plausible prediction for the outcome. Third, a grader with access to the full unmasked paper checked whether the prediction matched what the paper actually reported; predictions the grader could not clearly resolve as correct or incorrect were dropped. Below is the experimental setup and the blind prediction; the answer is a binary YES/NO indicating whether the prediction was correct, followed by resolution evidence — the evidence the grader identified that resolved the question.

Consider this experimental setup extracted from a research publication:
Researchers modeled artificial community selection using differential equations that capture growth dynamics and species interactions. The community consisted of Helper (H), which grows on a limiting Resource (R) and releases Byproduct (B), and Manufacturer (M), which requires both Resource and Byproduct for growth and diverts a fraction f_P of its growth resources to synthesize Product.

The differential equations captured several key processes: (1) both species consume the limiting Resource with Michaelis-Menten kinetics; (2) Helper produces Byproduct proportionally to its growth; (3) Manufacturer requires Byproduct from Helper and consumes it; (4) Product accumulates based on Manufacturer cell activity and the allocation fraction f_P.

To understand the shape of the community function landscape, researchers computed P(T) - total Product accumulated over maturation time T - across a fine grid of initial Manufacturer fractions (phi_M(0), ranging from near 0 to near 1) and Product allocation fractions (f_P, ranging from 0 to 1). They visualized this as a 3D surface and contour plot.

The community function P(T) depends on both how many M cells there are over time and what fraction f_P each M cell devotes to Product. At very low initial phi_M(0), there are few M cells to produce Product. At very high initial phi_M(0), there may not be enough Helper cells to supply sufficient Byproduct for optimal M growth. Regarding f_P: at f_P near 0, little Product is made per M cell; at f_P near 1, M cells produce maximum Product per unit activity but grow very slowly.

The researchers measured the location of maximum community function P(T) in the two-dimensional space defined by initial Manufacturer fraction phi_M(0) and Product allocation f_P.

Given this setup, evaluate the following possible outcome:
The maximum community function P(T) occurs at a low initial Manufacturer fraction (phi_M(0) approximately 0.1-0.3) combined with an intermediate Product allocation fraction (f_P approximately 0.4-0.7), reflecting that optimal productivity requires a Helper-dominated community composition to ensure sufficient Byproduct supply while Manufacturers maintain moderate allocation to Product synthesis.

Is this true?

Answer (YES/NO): NO